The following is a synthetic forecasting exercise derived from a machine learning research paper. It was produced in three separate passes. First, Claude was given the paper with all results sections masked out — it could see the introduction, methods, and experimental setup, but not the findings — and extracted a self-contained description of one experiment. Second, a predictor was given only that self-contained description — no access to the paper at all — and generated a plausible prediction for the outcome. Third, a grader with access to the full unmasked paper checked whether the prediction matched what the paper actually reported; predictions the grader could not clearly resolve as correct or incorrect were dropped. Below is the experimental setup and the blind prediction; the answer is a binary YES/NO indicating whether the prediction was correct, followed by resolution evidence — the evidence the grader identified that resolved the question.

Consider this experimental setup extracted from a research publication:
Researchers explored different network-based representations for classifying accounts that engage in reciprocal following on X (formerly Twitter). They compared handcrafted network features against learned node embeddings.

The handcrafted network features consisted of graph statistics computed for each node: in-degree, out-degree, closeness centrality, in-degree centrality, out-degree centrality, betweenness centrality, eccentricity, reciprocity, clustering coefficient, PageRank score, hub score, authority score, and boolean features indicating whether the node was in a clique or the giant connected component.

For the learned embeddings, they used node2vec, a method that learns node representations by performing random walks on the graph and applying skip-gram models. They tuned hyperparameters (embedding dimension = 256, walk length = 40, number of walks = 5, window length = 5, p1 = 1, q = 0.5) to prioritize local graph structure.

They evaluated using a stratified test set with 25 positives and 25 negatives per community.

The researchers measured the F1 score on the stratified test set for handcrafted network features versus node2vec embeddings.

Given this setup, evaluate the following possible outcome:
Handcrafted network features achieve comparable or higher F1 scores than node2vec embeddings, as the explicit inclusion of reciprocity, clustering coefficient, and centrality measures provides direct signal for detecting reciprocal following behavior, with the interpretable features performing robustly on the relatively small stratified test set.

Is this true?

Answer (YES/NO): YES